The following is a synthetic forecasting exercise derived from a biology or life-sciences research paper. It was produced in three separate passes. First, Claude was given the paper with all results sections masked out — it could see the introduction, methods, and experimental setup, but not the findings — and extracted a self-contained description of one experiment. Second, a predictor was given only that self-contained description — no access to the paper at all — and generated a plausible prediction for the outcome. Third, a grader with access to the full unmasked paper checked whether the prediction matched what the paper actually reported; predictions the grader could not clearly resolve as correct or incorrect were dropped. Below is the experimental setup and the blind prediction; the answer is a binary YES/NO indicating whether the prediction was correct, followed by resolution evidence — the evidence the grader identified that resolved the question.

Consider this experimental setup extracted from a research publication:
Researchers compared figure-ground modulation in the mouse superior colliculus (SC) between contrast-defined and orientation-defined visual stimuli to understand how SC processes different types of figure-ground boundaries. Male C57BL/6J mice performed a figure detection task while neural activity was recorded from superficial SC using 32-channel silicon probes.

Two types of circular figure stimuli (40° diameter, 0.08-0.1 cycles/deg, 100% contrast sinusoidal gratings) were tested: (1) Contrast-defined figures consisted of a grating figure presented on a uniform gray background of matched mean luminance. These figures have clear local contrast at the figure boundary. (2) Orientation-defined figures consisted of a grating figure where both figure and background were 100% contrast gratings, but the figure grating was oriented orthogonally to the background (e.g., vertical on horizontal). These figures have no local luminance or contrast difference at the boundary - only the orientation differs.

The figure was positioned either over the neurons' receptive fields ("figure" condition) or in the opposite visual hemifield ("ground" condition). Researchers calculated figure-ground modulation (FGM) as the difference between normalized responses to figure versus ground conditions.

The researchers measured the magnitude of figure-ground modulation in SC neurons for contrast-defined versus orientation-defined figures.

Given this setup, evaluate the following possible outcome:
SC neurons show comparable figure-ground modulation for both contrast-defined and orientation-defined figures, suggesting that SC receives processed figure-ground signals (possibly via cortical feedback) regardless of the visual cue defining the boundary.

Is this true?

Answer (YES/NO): NO